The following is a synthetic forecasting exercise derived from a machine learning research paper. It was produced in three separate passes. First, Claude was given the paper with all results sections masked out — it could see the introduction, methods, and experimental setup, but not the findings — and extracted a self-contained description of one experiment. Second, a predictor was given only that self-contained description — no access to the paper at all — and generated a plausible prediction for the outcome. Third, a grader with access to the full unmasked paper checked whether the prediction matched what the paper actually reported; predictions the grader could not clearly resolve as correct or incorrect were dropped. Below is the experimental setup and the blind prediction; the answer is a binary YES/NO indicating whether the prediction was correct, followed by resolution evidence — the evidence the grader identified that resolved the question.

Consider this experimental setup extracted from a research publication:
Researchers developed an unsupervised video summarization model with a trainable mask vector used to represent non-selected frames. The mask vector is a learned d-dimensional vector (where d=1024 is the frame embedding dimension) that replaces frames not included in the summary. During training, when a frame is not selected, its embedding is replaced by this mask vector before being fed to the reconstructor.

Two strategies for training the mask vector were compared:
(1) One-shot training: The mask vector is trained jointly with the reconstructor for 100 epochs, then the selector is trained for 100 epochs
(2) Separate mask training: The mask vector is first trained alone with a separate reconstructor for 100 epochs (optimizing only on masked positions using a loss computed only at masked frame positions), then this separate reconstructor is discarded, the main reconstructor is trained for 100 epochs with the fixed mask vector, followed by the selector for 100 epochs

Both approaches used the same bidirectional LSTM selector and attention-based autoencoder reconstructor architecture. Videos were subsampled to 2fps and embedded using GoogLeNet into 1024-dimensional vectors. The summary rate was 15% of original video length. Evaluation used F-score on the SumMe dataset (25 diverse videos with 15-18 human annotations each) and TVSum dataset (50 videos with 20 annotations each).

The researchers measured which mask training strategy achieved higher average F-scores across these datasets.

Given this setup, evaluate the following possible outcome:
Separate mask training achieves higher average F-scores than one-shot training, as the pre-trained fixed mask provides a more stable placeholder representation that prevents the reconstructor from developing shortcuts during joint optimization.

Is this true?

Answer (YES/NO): NO